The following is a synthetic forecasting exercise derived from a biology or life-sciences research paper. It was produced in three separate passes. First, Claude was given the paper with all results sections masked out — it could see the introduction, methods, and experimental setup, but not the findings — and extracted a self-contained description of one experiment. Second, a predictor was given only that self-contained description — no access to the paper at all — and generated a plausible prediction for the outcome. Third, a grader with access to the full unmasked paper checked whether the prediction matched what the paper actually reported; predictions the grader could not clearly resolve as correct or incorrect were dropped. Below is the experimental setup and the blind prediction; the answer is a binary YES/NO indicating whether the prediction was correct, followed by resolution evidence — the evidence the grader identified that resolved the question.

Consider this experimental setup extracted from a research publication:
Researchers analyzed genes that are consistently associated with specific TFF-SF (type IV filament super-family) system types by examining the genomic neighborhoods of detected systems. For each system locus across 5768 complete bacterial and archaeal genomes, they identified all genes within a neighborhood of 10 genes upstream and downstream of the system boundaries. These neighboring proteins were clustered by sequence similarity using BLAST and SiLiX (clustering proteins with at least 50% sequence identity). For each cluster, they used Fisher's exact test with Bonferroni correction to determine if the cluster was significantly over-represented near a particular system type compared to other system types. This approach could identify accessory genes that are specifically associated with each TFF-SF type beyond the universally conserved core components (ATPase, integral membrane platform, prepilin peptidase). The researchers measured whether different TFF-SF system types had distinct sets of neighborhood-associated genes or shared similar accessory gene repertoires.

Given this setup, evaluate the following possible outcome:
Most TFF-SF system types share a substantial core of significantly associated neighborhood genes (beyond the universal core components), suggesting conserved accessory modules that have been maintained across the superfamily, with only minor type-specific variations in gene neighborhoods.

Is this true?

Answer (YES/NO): NO